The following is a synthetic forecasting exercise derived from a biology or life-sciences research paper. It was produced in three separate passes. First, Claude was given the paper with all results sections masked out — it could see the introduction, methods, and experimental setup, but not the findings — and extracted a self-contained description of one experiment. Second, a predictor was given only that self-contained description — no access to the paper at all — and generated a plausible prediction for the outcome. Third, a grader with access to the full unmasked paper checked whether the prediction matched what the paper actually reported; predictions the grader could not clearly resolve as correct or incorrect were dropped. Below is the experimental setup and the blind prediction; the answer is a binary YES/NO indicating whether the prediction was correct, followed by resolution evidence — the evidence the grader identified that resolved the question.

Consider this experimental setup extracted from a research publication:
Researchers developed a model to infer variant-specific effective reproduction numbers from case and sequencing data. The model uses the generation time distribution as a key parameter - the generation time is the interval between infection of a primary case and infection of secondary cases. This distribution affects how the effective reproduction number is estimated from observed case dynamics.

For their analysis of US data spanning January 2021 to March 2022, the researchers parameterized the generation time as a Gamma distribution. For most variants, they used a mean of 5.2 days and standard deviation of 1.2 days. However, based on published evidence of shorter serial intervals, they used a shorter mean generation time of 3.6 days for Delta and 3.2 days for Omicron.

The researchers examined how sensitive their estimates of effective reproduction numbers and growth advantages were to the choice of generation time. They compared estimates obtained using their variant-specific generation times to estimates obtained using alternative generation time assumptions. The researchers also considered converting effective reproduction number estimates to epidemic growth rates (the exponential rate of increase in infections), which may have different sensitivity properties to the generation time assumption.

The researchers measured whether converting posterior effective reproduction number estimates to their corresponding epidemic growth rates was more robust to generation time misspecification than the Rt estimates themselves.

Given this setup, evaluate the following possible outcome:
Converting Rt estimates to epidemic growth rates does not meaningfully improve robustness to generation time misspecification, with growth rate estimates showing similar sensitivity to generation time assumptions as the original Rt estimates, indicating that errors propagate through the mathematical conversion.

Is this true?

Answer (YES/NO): NO